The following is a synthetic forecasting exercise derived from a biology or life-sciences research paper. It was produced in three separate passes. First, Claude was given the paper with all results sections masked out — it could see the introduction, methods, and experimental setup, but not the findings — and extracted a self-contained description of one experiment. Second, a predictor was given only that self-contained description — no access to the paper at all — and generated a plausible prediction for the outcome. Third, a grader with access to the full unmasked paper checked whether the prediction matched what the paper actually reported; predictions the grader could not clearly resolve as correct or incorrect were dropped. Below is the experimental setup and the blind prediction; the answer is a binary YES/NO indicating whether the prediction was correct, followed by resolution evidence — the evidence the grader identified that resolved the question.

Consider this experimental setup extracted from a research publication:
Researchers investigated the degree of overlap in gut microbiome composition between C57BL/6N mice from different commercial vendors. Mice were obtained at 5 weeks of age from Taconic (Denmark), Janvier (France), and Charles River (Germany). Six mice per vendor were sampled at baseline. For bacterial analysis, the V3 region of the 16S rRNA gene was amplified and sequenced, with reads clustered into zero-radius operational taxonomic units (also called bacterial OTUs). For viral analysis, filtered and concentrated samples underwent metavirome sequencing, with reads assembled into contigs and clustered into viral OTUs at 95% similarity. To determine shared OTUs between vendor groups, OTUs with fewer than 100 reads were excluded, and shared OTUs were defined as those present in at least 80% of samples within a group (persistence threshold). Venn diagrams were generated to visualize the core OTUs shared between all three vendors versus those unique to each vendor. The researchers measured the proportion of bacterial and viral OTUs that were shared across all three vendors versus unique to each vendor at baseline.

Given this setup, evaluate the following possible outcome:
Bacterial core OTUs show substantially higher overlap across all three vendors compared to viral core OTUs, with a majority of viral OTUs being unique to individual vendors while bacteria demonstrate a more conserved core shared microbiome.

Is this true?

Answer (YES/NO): YES